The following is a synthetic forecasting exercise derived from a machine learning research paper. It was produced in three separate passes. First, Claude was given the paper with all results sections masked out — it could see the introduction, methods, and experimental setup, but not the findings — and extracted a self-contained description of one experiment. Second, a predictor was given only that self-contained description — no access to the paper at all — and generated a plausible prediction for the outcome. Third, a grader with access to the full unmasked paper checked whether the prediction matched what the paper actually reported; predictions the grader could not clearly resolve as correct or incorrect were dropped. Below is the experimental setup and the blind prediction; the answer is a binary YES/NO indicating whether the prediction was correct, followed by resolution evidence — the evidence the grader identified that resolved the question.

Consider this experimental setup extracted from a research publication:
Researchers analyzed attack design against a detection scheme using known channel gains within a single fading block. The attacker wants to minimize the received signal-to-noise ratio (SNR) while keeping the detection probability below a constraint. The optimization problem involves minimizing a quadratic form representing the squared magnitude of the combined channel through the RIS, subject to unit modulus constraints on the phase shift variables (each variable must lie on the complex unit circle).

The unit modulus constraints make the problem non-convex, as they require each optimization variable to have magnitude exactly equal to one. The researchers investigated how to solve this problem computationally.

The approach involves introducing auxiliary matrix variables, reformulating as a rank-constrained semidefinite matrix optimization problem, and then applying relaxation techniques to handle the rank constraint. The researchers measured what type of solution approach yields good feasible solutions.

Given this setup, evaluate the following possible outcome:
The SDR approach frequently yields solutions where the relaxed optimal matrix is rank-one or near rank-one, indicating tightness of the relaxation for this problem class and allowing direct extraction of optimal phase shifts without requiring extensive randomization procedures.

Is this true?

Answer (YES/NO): NO